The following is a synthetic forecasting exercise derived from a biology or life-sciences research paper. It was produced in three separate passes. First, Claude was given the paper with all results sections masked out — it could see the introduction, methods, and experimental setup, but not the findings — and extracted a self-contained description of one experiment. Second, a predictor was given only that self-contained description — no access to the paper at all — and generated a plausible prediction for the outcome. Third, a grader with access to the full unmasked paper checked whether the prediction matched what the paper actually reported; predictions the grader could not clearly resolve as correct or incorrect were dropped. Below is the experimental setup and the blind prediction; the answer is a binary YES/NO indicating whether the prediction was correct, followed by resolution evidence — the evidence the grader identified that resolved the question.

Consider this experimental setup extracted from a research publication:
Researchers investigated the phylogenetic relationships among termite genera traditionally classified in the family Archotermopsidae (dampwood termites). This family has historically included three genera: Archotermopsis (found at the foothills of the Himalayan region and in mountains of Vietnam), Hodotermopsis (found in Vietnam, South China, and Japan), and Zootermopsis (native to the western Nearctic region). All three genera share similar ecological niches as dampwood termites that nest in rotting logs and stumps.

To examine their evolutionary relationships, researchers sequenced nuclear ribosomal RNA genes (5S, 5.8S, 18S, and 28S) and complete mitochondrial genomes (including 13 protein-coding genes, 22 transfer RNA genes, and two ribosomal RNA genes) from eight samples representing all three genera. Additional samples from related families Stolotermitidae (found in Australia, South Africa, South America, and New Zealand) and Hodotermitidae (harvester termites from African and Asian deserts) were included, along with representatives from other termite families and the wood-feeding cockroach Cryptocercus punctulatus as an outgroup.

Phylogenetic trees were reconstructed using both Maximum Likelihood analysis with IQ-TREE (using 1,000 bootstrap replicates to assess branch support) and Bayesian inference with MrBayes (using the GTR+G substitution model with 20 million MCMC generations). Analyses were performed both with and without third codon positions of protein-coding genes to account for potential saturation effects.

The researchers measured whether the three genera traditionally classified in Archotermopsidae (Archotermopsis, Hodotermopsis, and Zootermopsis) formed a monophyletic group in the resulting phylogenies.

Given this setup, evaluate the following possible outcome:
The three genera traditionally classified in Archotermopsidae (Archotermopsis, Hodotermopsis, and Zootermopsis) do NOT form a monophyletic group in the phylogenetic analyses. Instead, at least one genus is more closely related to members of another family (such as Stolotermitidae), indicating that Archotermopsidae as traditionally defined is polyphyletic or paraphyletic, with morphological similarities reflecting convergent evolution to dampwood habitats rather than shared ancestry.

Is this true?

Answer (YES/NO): NO